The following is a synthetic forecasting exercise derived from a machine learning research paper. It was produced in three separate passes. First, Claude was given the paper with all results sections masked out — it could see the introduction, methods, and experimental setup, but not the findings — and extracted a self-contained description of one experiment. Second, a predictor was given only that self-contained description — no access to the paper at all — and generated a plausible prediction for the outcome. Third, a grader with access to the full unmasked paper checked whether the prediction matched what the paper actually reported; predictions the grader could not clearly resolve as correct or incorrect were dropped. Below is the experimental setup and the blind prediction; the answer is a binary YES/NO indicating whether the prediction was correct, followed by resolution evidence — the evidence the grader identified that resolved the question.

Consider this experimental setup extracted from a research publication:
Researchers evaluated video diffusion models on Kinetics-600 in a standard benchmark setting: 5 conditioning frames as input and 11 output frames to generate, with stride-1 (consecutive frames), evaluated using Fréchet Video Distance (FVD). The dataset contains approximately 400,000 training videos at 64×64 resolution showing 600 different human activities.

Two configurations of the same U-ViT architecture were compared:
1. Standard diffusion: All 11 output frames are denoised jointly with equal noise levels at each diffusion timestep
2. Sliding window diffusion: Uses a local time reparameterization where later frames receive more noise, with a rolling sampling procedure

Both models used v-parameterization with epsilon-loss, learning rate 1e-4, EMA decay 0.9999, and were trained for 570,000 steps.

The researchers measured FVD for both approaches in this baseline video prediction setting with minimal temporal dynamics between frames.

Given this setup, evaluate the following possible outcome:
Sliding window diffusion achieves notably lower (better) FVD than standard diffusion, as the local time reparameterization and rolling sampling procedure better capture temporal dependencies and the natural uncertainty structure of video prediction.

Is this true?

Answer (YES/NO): NO